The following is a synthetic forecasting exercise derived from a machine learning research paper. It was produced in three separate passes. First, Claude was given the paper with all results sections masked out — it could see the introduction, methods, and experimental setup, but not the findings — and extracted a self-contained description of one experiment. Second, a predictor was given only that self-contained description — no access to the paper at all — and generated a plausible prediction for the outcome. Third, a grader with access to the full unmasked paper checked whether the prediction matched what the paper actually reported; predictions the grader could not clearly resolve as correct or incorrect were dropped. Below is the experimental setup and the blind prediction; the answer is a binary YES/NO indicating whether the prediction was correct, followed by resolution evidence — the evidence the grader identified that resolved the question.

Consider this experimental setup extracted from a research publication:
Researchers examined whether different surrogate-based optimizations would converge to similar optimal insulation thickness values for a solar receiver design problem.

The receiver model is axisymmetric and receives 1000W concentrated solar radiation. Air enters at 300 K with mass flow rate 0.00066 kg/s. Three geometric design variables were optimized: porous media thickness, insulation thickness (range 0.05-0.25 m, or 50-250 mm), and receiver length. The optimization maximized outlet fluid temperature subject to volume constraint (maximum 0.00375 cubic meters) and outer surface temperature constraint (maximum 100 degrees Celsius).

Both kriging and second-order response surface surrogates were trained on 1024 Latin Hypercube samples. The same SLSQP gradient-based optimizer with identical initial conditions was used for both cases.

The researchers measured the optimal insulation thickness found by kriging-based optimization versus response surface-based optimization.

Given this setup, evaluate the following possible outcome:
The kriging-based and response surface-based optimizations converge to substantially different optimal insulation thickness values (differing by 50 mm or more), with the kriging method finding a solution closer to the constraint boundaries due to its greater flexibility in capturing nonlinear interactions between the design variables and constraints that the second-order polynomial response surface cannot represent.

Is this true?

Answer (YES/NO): NO